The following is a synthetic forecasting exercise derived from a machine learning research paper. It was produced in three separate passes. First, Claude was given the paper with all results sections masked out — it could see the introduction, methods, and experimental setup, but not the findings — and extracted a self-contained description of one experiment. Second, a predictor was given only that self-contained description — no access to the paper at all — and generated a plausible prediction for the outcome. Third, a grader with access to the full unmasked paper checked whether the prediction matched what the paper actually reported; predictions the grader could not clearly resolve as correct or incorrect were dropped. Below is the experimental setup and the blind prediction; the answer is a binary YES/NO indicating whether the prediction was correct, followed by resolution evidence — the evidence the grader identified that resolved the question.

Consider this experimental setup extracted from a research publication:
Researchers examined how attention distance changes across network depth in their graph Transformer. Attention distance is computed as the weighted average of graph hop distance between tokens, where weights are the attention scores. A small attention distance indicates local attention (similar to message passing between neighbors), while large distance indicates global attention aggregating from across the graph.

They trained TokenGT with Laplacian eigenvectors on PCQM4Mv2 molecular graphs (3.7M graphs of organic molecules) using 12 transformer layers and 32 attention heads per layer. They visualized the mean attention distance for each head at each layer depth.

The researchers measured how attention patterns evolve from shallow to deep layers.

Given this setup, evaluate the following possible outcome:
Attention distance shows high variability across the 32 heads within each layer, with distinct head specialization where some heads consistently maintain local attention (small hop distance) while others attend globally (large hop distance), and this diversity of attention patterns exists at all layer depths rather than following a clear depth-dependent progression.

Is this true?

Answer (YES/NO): NO